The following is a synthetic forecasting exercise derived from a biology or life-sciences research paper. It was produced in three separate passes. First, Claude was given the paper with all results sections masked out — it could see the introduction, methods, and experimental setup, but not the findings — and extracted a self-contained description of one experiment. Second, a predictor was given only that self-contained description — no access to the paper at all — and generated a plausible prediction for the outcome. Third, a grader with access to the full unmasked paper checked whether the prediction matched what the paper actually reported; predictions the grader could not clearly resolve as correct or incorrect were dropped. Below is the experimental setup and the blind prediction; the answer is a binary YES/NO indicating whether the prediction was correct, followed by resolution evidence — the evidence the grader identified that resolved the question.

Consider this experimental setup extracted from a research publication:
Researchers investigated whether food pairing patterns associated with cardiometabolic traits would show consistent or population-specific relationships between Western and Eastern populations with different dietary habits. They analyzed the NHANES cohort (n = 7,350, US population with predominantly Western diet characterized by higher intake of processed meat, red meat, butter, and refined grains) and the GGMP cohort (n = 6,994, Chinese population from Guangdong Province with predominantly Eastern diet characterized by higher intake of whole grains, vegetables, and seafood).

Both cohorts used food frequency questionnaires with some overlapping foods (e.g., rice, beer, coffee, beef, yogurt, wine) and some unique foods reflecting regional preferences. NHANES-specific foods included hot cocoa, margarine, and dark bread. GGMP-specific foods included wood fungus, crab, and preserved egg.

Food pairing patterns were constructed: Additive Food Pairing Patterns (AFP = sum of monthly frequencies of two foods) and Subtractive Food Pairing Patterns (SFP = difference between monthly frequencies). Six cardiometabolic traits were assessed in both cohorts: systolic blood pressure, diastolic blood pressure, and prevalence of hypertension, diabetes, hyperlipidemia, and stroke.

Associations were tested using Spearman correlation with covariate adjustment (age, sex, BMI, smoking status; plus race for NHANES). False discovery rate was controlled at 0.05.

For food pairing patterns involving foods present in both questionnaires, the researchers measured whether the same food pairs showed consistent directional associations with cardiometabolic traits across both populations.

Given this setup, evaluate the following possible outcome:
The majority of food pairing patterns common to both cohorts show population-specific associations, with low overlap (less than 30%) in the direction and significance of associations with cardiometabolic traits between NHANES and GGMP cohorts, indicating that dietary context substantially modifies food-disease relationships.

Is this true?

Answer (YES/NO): NO